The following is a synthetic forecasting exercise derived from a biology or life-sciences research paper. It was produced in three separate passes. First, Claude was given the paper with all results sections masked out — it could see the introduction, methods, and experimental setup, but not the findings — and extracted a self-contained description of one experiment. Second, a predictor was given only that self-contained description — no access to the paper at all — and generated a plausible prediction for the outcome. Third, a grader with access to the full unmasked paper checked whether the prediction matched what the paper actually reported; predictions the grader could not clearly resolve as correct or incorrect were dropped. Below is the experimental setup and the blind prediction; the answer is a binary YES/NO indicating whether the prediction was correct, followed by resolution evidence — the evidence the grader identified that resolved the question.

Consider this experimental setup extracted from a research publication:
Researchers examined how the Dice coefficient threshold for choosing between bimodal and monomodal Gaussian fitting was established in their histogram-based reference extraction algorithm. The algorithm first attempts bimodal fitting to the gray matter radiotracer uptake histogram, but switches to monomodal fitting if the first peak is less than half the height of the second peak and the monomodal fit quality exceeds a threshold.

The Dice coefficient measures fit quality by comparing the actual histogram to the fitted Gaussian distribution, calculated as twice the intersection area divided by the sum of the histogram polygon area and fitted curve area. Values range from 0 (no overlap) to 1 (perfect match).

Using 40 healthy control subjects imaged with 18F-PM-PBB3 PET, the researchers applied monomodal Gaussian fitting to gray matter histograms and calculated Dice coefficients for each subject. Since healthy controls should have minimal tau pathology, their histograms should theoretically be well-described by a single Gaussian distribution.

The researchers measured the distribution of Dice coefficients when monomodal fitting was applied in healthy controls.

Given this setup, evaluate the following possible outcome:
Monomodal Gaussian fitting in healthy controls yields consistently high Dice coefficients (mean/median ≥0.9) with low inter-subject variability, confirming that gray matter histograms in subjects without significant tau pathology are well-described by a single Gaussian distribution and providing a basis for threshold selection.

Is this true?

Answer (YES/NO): YES